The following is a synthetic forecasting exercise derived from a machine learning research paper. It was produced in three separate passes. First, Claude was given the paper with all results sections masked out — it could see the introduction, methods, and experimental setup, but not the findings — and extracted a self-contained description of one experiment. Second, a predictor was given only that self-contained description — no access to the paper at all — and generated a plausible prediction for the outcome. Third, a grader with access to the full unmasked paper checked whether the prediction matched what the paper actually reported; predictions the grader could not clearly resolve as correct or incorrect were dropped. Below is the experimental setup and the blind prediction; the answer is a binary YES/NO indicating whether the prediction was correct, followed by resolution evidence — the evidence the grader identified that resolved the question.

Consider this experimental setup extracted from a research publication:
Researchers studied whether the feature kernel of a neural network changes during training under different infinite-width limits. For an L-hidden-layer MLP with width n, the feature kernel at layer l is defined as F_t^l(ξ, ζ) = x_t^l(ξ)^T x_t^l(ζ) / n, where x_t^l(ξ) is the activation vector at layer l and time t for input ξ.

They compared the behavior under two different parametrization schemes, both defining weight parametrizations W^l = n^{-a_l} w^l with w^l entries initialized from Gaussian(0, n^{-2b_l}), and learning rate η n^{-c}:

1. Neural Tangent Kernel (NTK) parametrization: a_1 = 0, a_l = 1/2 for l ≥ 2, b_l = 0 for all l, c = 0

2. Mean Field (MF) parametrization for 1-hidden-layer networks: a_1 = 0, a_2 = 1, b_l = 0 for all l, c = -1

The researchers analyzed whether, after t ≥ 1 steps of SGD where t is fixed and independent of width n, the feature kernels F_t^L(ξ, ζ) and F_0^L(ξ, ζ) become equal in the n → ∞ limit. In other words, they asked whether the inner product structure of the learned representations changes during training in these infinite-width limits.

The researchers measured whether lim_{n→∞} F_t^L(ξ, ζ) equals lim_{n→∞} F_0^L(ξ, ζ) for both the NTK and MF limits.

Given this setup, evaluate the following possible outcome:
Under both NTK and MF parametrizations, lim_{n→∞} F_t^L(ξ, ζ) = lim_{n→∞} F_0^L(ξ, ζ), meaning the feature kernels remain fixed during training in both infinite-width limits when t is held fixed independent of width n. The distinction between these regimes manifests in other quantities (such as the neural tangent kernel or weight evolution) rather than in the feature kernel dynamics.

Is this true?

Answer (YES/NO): NO